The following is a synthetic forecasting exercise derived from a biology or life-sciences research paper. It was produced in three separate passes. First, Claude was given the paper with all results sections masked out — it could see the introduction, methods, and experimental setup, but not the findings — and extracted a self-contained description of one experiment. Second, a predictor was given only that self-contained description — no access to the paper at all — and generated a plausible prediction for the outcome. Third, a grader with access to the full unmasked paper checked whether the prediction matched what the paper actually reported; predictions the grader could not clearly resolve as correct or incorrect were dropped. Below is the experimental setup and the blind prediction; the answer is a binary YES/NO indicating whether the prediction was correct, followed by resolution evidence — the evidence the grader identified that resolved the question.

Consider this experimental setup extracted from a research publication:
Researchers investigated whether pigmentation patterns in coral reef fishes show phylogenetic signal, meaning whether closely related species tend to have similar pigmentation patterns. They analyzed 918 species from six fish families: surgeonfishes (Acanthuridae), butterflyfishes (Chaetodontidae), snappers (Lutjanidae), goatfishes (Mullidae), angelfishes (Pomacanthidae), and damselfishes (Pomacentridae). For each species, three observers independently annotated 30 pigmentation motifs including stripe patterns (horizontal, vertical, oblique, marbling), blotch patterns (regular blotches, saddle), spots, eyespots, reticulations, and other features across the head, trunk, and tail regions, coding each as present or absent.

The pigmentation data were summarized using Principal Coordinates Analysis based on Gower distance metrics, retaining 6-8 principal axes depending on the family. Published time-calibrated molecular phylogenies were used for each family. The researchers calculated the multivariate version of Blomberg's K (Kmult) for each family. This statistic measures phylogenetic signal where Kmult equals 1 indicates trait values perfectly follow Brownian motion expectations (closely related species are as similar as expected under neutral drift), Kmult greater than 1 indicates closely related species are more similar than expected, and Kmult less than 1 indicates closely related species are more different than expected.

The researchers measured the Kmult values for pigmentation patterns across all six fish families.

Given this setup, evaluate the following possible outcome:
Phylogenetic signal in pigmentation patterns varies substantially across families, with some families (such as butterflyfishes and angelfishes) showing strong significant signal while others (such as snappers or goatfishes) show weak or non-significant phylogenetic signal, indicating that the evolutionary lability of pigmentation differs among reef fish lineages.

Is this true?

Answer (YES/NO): NO